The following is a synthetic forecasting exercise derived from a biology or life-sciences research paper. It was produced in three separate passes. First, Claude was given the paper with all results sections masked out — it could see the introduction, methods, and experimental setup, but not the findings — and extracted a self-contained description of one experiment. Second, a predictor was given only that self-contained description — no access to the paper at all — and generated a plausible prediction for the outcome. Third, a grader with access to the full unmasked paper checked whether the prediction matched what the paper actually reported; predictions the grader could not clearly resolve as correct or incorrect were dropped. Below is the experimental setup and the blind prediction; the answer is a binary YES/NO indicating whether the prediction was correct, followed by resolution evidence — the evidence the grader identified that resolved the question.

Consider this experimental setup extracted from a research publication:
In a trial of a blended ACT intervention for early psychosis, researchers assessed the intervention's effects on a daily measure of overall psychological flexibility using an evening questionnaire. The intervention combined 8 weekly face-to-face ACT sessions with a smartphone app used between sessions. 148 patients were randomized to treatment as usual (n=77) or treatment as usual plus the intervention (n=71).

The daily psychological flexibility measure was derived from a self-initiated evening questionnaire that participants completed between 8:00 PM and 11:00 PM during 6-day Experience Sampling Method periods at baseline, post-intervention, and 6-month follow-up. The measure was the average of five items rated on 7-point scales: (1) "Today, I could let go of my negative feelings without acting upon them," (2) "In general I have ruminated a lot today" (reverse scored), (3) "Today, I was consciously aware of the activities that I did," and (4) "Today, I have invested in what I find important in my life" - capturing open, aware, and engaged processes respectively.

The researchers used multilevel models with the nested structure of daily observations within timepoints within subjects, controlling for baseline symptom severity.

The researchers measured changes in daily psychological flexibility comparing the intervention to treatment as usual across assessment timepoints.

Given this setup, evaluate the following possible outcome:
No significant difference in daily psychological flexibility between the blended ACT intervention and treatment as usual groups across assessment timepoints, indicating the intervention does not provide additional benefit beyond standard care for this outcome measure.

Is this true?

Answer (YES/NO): YES